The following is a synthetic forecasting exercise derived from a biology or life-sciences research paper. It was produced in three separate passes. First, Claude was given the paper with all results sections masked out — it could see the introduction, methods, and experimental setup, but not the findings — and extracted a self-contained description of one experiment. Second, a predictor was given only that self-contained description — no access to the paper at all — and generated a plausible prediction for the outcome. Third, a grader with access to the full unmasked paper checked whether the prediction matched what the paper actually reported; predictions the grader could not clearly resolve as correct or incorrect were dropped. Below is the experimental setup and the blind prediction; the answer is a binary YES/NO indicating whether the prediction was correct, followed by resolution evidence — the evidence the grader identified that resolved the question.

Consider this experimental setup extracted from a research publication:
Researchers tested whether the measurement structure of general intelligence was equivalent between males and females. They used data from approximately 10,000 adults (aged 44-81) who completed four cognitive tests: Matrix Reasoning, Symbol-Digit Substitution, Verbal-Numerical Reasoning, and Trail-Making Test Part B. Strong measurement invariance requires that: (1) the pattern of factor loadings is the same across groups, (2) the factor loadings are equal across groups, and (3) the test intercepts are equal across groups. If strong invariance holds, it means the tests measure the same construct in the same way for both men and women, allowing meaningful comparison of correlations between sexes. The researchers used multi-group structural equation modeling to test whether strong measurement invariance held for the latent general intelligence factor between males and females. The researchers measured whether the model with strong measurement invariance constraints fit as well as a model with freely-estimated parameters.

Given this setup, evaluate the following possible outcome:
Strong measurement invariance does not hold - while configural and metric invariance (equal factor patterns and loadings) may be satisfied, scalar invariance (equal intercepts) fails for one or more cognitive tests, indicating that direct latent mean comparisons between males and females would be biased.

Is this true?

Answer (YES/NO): NO